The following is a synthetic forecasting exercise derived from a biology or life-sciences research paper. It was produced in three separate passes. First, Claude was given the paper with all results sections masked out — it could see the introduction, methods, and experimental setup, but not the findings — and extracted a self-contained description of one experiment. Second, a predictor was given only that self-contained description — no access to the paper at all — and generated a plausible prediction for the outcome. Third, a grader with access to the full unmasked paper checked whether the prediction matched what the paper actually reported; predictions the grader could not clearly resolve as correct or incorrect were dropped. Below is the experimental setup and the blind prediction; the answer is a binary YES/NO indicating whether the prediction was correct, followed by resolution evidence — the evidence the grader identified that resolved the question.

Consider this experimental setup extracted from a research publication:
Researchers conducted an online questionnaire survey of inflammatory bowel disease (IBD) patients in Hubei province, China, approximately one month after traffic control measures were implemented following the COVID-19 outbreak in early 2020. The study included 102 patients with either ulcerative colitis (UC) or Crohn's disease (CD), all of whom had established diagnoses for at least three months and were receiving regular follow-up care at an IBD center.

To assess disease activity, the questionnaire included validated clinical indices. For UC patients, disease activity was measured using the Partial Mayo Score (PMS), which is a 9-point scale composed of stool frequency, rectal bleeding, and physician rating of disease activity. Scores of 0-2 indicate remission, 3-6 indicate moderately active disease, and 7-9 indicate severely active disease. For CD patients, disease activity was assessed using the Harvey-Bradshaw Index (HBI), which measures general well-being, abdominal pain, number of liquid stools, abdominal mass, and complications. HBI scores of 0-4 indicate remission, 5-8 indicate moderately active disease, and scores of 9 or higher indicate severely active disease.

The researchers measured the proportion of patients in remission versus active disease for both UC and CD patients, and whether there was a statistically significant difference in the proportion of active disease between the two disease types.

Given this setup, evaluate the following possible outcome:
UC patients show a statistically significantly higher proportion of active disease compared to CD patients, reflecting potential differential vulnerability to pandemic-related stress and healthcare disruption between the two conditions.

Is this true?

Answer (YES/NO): NO